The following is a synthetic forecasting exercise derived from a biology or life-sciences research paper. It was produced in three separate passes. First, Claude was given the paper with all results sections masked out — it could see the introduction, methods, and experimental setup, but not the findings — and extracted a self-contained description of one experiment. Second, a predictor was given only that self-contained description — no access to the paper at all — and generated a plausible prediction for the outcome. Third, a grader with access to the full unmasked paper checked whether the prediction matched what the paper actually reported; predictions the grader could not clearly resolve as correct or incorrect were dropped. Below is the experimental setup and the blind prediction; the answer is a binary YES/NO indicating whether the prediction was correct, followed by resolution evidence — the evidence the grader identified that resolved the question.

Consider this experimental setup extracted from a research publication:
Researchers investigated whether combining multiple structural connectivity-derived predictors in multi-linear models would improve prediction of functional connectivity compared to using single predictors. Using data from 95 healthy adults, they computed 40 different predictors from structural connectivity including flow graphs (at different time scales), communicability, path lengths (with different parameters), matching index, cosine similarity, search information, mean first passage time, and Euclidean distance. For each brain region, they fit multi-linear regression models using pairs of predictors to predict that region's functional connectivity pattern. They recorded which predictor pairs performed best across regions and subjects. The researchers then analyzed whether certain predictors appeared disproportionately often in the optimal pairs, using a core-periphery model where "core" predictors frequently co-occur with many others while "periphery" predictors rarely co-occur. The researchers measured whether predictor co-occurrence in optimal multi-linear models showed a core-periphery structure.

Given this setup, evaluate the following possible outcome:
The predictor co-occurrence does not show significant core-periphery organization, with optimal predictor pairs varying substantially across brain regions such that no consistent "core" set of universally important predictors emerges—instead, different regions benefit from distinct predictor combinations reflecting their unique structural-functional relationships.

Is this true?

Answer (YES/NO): NO